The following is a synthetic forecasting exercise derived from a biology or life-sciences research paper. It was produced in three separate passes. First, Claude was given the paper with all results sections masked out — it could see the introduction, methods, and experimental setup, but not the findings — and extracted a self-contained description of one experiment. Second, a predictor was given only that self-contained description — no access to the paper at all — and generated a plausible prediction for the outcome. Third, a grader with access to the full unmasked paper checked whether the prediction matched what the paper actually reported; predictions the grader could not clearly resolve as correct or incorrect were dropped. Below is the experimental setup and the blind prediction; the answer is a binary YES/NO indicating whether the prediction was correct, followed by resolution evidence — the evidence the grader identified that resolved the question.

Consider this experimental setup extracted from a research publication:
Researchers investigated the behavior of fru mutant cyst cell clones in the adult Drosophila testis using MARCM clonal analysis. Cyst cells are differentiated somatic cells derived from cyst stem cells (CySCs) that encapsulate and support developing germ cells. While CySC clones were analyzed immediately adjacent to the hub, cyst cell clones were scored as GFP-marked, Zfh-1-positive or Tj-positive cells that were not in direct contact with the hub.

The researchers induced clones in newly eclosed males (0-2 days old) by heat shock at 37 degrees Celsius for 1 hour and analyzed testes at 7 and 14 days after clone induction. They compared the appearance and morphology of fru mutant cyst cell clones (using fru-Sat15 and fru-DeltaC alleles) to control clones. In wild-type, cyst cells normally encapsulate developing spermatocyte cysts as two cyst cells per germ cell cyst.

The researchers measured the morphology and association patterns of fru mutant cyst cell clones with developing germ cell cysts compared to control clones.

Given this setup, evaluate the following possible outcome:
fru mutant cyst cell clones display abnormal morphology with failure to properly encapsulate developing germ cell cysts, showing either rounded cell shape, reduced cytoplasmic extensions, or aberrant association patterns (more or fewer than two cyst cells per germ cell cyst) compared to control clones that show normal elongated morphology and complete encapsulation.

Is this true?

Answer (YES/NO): NO